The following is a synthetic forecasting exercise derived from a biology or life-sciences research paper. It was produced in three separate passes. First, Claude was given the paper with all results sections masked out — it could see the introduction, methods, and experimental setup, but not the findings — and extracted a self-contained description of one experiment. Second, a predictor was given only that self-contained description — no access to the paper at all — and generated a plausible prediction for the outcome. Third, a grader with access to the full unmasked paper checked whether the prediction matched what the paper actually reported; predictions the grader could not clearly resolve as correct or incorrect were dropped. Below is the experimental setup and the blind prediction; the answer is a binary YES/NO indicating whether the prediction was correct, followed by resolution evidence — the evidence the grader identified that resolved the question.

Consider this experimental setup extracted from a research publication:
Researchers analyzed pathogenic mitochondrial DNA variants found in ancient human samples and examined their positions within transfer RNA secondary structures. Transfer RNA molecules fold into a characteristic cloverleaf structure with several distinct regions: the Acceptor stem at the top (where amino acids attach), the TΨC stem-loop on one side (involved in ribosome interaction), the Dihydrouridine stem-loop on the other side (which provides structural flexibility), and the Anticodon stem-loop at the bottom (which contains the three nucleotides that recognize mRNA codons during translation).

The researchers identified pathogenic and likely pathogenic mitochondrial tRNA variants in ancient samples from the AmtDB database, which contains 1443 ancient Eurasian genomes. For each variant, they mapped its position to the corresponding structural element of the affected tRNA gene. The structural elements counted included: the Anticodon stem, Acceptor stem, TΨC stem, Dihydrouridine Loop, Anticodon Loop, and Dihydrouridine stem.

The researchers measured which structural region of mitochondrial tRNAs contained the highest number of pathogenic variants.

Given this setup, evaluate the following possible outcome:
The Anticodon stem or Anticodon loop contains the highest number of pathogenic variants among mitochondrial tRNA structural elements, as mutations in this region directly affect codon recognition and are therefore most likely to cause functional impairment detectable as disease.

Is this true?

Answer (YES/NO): YES